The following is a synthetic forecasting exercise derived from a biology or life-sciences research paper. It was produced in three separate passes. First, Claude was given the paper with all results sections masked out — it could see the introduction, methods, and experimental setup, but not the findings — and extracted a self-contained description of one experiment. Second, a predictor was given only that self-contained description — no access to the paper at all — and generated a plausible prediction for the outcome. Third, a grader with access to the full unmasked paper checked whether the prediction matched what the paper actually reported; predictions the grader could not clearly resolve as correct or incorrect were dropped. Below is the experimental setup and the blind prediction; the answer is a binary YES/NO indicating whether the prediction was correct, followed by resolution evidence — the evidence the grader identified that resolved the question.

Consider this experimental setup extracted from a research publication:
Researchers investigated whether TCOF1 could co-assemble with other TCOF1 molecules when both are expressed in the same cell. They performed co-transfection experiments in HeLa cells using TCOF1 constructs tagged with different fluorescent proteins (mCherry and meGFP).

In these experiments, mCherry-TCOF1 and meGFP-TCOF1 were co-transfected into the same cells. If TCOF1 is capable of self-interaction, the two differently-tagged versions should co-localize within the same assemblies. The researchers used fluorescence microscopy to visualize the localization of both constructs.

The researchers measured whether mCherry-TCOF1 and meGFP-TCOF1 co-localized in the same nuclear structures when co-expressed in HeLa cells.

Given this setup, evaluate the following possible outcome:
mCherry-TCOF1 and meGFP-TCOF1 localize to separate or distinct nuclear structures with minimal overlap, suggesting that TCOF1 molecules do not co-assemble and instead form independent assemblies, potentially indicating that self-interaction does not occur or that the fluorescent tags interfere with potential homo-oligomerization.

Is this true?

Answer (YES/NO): NO